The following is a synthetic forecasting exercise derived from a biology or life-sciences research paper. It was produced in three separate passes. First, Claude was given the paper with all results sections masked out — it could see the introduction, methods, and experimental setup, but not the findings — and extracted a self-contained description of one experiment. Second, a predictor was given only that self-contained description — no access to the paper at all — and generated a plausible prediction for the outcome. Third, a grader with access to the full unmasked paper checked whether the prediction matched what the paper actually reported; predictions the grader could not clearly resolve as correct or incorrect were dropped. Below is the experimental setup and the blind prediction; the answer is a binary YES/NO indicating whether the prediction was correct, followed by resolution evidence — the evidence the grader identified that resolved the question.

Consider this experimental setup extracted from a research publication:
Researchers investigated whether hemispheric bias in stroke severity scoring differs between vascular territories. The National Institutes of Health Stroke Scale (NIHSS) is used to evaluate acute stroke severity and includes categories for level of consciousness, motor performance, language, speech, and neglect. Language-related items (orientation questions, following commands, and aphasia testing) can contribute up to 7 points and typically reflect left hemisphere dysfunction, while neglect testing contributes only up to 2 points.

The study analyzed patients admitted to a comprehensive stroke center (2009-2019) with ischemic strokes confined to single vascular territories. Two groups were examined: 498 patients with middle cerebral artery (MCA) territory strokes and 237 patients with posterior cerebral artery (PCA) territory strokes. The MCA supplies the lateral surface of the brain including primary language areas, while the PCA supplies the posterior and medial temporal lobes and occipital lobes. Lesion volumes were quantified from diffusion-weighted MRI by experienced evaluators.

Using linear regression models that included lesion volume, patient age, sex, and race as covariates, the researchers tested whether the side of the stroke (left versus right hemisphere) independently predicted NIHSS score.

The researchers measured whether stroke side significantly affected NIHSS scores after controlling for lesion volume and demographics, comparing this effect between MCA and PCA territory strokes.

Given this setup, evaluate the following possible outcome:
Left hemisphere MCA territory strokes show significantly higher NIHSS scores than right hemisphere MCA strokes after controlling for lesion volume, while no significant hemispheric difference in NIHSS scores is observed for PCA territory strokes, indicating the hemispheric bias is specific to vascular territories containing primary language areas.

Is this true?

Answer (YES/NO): YES